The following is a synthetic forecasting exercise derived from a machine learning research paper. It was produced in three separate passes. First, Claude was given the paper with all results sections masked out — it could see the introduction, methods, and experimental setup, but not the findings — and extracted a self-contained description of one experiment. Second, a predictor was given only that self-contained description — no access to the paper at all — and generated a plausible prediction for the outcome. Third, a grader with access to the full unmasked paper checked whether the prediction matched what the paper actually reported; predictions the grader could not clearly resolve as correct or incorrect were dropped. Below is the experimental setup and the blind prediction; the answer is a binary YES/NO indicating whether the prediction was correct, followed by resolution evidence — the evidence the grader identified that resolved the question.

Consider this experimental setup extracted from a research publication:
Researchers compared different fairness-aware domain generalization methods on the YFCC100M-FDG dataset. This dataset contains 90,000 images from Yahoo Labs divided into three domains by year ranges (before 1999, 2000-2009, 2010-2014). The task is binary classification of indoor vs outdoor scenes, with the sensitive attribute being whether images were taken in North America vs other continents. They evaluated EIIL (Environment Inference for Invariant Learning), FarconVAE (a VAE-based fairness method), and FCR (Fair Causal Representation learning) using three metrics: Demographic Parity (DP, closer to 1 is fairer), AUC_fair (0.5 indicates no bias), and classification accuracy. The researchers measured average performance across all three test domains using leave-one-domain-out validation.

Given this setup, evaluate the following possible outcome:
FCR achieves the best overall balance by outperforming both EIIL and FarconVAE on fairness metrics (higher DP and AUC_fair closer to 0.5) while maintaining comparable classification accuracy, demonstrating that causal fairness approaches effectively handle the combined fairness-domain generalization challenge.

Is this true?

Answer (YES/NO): NO